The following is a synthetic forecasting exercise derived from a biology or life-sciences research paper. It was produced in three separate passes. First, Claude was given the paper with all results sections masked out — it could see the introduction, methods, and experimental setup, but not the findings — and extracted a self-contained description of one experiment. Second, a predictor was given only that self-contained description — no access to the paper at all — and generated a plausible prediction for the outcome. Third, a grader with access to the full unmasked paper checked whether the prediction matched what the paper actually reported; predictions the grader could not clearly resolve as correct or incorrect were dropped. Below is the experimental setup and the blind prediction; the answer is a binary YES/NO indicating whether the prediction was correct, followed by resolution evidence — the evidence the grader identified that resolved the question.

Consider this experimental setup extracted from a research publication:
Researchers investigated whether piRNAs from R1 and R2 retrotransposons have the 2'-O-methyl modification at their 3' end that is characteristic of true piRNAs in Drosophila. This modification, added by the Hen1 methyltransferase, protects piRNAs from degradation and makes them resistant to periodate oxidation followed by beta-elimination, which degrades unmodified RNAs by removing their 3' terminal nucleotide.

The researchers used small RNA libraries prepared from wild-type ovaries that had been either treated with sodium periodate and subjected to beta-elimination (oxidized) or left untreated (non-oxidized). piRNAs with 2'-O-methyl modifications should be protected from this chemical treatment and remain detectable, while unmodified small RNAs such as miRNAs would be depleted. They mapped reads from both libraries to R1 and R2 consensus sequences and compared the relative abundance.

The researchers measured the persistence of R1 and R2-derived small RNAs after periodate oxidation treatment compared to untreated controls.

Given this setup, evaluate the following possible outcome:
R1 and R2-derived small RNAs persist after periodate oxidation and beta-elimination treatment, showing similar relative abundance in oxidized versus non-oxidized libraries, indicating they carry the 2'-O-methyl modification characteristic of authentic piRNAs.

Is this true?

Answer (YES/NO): YES